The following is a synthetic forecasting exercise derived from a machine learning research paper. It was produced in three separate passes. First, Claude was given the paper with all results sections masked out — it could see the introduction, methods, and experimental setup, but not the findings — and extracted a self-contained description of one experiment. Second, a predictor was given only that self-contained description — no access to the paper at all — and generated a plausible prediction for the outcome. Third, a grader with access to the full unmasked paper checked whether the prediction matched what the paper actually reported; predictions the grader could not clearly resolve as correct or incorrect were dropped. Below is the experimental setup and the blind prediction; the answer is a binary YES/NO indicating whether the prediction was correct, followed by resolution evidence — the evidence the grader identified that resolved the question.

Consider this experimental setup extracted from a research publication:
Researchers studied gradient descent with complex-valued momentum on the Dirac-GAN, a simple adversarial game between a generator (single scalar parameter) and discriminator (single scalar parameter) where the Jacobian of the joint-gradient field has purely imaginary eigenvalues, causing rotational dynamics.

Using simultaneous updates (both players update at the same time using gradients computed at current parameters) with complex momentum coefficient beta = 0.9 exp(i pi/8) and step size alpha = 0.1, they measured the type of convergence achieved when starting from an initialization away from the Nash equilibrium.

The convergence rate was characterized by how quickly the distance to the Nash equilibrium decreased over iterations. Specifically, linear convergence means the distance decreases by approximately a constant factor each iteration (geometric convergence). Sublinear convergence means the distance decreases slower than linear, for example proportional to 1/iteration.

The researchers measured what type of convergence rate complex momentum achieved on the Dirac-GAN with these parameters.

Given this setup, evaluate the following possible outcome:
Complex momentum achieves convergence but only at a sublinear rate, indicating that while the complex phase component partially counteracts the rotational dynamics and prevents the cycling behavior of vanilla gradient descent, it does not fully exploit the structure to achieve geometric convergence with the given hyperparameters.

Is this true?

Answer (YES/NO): NO